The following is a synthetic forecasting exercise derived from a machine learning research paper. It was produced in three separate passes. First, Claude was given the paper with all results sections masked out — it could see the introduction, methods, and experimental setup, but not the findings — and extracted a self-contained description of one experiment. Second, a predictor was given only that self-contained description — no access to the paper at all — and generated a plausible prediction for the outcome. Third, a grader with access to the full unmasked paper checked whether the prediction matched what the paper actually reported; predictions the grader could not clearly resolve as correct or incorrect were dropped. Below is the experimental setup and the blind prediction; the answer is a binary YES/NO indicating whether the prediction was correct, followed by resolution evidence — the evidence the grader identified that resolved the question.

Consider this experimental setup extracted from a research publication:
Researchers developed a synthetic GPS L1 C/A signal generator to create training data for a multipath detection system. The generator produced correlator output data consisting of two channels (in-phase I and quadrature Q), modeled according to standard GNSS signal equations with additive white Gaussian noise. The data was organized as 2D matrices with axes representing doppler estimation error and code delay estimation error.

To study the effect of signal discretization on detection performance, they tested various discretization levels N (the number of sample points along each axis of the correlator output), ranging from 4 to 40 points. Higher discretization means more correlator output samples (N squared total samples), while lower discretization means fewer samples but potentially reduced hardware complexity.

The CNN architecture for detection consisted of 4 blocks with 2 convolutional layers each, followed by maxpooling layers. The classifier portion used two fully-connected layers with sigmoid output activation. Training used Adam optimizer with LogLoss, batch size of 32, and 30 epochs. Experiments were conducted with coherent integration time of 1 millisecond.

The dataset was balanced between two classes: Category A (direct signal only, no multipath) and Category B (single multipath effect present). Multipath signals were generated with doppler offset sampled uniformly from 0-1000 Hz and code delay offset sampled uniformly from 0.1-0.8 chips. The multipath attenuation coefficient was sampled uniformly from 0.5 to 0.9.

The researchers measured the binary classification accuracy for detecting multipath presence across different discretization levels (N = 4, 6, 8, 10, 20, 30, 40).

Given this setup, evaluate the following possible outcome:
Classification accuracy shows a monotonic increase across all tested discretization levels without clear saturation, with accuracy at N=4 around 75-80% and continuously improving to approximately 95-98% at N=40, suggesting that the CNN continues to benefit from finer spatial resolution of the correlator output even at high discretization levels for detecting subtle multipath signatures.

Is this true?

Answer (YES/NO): NO